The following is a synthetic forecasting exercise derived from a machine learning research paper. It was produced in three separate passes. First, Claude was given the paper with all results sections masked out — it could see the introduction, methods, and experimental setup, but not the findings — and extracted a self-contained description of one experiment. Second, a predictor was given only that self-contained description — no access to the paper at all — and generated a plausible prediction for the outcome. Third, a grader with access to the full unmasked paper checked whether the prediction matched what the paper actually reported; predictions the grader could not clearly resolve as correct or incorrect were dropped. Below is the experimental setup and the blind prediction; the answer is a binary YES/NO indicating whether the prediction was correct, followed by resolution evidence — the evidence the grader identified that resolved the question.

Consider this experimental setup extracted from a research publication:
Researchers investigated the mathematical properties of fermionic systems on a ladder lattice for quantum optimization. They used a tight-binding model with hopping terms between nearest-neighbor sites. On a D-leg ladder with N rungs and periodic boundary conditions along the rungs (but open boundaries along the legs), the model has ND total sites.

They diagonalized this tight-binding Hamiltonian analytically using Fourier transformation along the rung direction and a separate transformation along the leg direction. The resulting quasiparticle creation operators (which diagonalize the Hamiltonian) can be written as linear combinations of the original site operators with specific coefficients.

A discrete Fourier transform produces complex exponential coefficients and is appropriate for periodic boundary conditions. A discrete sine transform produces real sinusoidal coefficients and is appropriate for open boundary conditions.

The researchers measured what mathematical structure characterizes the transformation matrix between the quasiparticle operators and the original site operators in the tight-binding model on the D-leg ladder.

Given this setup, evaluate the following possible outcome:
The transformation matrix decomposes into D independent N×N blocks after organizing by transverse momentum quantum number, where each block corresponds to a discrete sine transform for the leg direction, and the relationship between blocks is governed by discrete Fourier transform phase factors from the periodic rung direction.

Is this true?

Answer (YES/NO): NO